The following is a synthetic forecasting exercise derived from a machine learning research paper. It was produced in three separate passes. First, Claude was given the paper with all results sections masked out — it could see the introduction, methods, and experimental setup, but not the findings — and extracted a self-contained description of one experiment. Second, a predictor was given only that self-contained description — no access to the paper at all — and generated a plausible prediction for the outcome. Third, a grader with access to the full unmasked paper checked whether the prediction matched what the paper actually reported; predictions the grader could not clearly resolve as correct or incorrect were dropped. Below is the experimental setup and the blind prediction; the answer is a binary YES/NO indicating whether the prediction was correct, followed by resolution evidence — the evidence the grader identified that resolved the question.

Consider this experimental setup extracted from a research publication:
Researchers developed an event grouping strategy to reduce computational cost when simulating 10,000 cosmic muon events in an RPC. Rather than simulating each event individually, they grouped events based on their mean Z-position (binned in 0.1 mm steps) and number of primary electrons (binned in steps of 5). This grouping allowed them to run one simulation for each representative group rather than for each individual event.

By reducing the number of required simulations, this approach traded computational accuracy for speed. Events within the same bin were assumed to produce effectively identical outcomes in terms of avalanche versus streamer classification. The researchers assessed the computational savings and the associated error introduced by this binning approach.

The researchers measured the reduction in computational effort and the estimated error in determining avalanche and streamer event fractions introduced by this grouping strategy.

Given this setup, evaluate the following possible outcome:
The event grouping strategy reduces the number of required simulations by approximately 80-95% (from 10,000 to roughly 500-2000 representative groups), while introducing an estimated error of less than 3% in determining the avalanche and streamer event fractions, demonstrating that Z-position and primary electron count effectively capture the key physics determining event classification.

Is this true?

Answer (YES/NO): NO